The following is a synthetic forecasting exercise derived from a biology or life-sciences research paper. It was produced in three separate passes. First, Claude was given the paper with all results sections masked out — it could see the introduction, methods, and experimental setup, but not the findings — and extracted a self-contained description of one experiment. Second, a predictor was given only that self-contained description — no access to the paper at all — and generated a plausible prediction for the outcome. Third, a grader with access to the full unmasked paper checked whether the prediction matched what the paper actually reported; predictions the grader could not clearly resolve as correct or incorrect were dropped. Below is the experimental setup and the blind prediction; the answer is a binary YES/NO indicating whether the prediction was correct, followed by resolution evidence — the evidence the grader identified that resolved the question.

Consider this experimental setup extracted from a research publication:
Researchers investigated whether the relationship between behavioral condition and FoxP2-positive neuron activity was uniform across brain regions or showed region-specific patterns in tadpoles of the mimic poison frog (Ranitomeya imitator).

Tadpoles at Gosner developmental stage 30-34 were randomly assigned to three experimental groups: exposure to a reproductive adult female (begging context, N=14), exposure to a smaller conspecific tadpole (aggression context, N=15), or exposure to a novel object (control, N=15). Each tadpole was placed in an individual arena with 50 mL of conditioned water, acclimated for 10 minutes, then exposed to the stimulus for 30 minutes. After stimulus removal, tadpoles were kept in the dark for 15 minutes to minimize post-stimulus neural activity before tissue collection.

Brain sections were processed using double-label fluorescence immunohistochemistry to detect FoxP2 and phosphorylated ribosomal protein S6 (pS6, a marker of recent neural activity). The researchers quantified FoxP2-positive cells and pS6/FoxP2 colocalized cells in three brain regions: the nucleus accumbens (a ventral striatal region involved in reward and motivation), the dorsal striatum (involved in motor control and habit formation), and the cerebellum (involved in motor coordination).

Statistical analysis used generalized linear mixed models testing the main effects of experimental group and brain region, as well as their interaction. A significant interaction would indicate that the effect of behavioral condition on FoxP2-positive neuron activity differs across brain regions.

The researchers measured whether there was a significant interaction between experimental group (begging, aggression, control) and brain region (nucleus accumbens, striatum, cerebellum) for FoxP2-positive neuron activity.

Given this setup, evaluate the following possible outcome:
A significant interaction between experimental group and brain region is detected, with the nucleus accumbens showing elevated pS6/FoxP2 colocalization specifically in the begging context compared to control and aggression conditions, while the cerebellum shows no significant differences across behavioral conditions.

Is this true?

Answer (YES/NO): NO